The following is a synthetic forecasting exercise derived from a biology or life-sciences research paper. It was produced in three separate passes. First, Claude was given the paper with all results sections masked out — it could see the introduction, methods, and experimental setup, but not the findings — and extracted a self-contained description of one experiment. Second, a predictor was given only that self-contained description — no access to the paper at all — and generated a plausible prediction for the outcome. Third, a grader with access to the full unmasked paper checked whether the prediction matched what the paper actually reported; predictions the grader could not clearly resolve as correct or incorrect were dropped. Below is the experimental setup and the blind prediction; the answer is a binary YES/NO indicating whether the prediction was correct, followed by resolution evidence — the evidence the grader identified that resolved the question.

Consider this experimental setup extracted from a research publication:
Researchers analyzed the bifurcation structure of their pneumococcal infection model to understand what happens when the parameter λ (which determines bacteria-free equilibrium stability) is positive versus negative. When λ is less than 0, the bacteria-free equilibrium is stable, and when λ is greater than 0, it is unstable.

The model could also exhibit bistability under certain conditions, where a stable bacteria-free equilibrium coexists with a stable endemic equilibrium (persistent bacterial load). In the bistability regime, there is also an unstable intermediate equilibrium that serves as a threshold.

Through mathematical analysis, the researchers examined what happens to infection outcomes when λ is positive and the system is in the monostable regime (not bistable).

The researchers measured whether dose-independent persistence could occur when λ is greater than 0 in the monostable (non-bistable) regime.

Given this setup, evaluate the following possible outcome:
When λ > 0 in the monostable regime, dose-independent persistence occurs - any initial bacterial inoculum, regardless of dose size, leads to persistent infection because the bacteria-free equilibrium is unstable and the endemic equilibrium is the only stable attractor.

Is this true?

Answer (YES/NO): YES